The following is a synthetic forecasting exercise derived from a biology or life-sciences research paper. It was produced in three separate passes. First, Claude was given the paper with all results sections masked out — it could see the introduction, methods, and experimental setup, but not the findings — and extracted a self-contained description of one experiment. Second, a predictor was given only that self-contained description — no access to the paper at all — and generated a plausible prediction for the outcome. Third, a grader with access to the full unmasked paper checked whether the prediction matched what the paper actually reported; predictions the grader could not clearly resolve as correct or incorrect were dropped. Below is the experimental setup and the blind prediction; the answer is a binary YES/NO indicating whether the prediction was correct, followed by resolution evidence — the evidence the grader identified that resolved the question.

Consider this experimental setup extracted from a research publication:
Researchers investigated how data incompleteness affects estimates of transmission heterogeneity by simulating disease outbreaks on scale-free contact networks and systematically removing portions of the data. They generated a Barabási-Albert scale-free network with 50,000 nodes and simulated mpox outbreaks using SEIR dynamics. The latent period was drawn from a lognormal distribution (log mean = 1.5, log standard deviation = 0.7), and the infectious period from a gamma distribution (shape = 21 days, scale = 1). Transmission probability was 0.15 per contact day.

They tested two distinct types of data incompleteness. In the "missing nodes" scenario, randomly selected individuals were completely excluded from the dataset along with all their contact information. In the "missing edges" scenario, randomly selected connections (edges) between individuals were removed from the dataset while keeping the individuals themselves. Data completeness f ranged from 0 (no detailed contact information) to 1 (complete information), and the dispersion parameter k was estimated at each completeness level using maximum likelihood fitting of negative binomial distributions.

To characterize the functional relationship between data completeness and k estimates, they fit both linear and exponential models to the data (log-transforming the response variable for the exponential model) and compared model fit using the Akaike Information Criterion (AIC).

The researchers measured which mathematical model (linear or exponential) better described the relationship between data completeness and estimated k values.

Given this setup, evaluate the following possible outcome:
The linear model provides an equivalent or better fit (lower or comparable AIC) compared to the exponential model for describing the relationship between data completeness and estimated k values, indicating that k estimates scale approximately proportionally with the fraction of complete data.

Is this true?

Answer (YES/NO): NO